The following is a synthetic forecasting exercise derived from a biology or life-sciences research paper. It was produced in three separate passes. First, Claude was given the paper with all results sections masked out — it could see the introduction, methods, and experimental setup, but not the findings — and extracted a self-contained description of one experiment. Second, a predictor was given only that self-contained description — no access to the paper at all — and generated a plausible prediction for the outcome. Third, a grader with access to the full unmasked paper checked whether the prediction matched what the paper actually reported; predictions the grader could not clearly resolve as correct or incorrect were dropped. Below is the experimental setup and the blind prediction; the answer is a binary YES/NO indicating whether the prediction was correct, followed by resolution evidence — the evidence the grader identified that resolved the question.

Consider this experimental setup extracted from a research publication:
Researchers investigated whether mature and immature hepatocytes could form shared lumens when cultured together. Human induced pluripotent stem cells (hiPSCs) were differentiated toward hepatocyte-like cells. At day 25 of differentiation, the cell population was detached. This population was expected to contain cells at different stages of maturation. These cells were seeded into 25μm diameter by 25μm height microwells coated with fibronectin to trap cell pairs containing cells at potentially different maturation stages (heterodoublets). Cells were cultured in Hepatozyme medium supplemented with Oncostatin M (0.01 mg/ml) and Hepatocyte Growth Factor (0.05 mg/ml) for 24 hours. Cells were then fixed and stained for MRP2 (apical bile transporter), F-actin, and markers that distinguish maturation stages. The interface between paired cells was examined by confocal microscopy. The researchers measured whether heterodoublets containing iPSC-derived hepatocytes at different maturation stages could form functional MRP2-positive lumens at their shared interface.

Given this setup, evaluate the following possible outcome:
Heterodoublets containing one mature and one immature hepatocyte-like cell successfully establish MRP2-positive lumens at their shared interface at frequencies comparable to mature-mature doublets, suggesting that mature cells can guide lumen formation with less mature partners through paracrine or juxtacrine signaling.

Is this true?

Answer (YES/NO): NO